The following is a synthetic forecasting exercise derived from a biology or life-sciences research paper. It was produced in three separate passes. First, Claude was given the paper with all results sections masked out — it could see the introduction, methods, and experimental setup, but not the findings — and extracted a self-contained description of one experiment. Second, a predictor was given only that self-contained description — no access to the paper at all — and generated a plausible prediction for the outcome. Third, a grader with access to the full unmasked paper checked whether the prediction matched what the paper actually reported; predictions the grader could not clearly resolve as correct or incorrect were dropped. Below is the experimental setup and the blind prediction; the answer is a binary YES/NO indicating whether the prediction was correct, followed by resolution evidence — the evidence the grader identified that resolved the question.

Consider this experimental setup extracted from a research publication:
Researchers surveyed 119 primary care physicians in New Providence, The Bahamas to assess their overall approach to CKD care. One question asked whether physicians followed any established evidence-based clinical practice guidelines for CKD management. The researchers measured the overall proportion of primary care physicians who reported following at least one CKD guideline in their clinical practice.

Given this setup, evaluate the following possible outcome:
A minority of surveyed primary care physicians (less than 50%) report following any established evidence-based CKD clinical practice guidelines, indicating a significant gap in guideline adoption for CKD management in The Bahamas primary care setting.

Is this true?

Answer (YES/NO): NO